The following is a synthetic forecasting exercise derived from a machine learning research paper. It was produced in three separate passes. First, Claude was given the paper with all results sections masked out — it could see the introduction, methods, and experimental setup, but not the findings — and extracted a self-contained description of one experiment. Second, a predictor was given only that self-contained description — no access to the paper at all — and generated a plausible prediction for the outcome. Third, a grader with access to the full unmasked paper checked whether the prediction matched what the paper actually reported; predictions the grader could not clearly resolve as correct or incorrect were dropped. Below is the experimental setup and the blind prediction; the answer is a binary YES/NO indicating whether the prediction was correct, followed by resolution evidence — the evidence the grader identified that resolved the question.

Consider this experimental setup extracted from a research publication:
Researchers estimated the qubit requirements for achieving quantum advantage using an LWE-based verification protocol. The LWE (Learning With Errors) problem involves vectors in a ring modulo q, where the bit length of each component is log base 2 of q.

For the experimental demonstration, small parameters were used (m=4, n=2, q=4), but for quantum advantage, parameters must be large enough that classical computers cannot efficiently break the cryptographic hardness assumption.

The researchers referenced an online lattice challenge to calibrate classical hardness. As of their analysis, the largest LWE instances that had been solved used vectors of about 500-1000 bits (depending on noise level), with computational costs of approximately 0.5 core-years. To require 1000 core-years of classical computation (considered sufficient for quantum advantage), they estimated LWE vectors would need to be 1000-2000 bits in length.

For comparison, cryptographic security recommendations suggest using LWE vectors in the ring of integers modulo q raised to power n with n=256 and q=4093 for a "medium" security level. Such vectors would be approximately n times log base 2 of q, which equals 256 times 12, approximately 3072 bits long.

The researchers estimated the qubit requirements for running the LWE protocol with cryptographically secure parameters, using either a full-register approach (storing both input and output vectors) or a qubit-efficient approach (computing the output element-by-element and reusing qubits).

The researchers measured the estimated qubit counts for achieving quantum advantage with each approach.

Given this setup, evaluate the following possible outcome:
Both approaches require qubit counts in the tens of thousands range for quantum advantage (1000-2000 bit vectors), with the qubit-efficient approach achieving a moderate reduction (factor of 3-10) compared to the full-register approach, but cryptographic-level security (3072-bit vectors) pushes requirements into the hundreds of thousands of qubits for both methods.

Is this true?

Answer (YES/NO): NO